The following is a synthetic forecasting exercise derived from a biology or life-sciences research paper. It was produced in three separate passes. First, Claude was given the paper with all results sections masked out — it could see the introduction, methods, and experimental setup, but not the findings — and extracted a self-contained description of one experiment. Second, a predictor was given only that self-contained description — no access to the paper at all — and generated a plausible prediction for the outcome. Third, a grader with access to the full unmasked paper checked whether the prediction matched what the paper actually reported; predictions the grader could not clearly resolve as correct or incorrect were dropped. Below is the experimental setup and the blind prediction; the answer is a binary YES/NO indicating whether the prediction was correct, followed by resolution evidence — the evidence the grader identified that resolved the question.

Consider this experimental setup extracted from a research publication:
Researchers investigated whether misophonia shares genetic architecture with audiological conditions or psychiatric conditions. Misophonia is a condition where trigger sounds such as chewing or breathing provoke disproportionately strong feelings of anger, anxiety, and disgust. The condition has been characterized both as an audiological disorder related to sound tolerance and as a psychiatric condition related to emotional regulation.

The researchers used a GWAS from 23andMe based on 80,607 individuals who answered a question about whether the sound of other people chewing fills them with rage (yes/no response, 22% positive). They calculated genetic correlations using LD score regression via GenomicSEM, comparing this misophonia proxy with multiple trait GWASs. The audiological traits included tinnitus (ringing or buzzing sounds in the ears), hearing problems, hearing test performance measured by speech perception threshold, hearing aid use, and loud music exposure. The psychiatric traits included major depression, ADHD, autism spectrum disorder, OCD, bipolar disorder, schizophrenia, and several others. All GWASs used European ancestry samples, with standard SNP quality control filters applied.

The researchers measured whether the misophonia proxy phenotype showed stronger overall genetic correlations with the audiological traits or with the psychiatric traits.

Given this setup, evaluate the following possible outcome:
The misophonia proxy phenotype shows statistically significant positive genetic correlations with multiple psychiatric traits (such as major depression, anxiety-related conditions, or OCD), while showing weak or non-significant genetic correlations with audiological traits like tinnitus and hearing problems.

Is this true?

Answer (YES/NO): NO